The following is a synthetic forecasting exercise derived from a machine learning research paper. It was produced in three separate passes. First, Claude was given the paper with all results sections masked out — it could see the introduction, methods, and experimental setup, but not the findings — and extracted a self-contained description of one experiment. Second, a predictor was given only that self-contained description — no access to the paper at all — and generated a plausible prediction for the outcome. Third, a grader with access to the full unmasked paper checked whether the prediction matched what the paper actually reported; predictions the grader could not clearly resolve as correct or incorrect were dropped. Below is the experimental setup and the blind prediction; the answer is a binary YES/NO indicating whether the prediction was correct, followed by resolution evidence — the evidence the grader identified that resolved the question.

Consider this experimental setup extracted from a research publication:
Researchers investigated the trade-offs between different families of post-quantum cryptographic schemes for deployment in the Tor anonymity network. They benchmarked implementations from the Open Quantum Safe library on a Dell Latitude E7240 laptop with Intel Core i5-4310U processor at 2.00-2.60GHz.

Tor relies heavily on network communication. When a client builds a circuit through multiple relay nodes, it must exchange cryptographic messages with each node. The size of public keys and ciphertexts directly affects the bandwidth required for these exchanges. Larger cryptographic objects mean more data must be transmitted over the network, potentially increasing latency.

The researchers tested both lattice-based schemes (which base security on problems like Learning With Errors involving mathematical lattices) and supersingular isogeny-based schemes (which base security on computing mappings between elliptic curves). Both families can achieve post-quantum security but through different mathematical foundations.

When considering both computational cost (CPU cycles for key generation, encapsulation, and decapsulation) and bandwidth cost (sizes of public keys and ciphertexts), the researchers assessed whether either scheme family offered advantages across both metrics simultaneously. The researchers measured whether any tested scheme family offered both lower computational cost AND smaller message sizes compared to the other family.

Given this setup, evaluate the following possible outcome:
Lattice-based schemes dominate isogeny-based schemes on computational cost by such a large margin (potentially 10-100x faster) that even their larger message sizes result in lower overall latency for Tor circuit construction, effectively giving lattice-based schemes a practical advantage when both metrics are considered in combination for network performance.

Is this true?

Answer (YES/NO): NO